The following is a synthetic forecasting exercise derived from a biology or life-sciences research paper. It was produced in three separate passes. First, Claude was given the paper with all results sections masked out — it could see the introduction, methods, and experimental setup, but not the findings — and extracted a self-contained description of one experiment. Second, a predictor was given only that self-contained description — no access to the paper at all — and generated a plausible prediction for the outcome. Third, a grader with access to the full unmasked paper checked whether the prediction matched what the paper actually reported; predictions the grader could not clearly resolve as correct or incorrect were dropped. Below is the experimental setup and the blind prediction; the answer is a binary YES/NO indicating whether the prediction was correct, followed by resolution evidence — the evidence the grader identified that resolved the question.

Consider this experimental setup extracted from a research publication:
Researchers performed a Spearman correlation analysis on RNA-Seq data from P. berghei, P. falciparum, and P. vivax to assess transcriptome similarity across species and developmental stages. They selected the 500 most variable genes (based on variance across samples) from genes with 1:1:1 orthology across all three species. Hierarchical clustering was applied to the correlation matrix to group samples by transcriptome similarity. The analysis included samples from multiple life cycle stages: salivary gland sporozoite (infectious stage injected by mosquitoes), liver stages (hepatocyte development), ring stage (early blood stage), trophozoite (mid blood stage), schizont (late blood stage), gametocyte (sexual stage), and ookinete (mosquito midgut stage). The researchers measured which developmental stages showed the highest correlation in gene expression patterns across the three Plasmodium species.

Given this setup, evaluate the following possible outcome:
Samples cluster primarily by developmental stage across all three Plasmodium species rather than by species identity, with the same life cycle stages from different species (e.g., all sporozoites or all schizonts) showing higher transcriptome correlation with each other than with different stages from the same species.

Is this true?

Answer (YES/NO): YES